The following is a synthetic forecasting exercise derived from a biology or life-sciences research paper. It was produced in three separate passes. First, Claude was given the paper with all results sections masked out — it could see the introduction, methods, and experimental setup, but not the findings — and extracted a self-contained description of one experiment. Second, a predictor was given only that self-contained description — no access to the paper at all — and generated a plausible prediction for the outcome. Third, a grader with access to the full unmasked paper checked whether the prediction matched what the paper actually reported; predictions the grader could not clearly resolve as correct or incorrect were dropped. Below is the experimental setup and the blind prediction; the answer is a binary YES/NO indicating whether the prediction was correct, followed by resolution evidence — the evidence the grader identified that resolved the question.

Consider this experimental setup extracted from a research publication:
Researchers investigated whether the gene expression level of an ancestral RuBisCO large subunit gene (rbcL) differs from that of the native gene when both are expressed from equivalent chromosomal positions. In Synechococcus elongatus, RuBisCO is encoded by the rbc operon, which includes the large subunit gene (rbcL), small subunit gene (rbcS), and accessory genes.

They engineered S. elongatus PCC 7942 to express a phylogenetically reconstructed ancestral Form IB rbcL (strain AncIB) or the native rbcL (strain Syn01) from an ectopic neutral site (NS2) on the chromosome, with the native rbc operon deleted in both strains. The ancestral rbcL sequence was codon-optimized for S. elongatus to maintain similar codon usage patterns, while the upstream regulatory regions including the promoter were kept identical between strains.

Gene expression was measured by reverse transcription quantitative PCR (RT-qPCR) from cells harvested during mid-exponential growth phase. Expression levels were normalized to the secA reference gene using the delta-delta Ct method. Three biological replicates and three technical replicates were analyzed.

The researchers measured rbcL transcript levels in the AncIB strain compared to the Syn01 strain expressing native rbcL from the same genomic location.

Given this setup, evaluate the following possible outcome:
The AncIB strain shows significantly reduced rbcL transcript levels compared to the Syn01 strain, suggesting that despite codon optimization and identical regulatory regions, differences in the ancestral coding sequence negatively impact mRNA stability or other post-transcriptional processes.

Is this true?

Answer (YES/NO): NO